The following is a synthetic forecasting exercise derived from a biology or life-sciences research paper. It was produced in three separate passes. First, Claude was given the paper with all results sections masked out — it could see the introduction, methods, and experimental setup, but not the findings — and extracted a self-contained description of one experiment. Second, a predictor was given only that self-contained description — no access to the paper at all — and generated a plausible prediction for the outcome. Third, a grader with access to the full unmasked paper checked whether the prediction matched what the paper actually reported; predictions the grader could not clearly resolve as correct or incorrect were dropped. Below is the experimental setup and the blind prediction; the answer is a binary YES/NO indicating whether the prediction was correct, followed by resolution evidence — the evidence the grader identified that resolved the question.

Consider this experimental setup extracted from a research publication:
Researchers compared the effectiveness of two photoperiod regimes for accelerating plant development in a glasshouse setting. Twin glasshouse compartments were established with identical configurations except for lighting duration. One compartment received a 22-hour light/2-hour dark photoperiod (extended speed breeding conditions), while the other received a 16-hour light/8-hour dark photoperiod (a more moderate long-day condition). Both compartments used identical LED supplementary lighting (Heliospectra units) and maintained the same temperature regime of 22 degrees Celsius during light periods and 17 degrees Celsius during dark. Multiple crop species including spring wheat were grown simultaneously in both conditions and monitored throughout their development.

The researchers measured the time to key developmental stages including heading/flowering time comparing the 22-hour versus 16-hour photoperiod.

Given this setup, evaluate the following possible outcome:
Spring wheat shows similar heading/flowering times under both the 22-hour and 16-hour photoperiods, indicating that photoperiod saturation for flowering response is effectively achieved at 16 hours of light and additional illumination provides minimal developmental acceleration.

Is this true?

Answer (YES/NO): NO